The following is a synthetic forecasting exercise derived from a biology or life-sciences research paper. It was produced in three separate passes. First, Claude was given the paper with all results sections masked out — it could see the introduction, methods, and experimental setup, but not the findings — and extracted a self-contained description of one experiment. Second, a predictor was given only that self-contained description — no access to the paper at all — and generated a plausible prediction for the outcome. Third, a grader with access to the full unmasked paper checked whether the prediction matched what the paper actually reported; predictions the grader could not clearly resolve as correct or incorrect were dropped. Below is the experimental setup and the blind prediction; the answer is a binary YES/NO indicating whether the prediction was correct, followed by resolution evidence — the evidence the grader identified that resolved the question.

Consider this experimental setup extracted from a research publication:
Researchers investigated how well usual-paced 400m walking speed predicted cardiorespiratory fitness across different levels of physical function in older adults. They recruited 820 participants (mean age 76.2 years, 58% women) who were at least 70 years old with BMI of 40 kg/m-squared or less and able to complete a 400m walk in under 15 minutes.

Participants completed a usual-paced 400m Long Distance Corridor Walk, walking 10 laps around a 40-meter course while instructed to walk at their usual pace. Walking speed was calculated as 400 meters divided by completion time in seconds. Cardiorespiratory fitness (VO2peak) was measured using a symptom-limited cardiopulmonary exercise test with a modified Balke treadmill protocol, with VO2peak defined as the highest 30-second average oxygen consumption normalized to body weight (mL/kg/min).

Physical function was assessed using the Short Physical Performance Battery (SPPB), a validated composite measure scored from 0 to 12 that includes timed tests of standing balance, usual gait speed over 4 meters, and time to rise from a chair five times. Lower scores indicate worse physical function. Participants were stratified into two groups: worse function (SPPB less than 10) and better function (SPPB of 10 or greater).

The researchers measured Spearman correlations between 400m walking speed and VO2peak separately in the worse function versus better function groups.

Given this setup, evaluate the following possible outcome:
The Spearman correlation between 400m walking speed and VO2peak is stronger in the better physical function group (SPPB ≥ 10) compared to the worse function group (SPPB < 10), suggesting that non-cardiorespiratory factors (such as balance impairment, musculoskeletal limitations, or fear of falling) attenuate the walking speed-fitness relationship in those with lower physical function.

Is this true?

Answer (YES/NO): NO